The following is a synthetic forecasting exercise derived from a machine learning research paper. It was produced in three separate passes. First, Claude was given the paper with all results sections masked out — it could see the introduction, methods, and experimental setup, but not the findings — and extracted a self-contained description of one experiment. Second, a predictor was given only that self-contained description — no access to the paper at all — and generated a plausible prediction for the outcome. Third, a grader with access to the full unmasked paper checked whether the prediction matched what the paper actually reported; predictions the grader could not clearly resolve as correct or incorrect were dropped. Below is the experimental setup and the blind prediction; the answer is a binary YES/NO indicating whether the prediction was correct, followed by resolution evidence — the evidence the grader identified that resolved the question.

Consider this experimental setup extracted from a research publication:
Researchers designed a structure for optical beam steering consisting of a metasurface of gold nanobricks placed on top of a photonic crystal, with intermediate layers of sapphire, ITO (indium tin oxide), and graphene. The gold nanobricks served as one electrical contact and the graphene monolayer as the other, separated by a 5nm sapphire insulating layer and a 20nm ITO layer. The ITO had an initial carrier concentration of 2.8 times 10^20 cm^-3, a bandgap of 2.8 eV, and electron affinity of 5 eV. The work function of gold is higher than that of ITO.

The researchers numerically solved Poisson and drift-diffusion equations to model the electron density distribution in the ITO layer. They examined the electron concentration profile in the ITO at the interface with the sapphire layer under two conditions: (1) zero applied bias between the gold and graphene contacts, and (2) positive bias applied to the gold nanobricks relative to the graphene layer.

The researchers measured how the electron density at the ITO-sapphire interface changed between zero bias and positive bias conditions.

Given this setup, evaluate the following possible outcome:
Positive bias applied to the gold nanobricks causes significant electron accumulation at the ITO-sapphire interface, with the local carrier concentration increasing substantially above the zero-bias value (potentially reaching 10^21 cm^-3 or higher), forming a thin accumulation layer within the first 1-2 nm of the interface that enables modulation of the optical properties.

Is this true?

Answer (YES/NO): NO